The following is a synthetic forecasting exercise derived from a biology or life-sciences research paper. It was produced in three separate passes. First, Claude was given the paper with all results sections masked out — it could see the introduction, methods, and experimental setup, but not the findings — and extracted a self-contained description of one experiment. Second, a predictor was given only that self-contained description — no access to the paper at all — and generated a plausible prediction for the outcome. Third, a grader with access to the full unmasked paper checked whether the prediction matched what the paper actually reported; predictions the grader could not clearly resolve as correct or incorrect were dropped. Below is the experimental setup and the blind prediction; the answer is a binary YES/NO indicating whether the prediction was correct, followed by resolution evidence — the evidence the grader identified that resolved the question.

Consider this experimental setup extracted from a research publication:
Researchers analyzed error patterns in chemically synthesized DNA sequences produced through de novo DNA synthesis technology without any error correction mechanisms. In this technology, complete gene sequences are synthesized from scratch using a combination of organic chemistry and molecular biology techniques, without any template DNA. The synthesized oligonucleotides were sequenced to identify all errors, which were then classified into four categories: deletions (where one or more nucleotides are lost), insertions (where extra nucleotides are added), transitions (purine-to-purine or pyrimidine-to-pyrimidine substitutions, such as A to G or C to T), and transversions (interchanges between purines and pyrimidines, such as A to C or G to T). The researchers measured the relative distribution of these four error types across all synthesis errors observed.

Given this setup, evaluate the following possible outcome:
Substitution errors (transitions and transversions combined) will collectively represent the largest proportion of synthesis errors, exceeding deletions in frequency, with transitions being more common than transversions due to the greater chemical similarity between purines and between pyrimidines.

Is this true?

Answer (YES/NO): NO